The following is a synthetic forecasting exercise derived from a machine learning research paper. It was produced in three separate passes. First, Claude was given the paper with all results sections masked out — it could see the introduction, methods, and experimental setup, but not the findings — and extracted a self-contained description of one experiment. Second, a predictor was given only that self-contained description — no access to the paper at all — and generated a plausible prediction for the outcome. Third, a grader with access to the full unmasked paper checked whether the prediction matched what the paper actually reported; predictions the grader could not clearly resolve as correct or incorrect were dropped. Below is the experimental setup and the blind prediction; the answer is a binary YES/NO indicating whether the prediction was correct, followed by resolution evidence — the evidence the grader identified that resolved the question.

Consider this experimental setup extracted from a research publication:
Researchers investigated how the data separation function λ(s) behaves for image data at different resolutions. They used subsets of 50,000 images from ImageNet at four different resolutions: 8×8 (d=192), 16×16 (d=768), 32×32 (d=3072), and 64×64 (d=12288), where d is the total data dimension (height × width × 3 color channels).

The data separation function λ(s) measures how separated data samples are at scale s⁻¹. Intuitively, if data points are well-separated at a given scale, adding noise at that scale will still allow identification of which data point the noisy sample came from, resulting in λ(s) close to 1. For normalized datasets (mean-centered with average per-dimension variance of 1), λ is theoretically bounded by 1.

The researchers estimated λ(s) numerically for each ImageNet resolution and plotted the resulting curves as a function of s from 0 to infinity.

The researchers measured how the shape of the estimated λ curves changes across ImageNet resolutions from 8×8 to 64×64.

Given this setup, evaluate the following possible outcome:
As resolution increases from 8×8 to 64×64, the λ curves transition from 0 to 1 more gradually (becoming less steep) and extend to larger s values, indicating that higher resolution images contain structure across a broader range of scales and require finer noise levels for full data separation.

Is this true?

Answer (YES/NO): NO